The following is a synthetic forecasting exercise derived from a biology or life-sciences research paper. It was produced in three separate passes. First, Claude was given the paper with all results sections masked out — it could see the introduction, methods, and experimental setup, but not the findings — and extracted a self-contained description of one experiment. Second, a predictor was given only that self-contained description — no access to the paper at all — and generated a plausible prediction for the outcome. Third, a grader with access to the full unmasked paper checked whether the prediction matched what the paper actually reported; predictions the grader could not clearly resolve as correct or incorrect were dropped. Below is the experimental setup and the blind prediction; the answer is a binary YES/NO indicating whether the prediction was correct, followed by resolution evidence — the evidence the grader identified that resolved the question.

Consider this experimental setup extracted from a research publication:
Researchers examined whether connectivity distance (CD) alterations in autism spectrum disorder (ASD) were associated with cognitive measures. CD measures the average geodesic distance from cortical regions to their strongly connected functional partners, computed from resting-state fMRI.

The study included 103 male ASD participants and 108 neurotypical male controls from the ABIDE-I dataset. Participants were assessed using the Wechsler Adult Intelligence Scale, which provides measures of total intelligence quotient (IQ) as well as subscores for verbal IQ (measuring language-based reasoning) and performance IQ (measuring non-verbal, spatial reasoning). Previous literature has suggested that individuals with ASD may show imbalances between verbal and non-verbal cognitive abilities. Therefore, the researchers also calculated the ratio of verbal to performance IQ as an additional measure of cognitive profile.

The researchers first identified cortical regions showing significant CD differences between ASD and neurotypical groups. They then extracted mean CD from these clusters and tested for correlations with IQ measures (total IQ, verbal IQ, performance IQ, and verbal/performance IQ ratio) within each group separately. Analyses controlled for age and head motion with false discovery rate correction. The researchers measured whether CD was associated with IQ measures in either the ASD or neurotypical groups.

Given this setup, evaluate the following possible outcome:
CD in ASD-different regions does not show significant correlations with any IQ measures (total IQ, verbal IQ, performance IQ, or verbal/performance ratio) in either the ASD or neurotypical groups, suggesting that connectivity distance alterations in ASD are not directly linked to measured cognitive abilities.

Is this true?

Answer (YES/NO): NO